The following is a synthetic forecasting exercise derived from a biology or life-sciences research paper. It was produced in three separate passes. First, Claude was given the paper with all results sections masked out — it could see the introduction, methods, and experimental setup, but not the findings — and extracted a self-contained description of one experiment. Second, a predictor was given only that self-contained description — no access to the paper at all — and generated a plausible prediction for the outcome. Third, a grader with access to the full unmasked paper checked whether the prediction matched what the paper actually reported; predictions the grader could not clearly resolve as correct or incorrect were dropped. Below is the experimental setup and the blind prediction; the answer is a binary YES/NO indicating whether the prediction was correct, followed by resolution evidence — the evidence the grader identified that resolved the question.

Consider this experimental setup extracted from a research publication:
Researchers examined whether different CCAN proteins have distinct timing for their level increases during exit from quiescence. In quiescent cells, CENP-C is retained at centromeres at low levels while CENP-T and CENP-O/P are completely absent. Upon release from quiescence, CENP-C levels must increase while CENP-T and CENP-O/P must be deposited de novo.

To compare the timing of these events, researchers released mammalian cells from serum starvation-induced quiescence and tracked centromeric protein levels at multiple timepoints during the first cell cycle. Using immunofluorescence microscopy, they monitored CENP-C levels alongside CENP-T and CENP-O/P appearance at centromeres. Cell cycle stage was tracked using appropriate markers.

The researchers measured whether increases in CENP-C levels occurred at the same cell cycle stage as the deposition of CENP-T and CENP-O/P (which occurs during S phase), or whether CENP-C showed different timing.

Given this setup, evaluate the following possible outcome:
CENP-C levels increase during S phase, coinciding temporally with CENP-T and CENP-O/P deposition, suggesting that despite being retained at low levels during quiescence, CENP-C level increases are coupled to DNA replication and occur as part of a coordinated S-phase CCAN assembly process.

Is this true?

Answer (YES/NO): NO